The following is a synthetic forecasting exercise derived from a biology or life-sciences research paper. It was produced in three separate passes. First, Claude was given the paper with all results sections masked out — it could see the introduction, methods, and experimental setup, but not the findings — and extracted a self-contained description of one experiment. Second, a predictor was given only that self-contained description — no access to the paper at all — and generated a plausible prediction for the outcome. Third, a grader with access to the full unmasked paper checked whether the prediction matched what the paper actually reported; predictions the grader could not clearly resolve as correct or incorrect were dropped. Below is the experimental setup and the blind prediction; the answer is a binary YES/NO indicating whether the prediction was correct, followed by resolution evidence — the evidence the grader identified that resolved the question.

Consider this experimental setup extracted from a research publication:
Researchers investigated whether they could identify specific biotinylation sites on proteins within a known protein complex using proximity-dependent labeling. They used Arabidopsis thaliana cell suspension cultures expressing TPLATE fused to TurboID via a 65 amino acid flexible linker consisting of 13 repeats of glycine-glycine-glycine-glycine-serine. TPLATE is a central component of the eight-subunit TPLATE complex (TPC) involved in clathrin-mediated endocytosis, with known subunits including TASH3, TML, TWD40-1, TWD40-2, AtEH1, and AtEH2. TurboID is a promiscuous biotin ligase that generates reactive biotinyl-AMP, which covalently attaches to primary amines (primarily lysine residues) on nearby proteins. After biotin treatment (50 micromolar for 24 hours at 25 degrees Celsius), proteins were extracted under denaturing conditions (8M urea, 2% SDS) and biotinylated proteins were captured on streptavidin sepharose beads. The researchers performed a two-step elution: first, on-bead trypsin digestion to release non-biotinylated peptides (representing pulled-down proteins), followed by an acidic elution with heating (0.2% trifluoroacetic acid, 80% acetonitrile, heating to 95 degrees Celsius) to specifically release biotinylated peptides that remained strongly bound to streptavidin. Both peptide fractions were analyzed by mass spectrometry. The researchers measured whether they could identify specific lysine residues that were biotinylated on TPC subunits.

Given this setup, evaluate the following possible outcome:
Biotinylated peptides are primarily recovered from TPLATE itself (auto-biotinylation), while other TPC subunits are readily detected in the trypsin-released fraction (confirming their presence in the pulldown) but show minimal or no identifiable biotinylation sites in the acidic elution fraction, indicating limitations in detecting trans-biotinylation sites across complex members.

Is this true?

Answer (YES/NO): NO